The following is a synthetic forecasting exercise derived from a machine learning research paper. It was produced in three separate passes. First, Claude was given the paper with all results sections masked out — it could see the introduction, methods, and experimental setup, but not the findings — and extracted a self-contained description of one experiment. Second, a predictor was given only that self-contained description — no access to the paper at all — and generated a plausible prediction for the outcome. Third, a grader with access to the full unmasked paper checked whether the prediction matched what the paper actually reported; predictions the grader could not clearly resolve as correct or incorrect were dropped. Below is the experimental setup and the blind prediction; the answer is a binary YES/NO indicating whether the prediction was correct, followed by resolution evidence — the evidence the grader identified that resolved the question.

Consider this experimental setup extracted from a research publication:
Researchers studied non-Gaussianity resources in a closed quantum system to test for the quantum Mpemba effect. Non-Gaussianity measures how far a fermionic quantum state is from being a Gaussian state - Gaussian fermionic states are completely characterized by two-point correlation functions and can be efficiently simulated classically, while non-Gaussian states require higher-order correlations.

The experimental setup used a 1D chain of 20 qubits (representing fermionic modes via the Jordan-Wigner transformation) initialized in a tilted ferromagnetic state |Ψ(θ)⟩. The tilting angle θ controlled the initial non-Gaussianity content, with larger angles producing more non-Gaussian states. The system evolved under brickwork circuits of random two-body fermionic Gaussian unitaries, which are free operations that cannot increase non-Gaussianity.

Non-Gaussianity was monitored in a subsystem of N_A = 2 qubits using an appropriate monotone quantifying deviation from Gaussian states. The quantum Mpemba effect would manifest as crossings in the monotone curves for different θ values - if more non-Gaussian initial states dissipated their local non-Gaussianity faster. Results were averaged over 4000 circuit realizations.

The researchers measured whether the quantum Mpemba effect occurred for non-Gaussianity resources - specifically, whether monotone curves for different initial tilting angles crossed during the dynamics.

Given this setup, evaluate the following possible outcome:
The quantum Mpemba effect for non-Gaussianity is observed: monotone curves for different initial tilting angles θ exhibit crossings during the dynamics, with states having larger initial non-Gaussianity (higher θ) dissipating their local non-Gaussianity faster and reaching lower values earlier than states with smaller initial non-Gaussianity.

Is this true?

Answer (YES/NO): NO